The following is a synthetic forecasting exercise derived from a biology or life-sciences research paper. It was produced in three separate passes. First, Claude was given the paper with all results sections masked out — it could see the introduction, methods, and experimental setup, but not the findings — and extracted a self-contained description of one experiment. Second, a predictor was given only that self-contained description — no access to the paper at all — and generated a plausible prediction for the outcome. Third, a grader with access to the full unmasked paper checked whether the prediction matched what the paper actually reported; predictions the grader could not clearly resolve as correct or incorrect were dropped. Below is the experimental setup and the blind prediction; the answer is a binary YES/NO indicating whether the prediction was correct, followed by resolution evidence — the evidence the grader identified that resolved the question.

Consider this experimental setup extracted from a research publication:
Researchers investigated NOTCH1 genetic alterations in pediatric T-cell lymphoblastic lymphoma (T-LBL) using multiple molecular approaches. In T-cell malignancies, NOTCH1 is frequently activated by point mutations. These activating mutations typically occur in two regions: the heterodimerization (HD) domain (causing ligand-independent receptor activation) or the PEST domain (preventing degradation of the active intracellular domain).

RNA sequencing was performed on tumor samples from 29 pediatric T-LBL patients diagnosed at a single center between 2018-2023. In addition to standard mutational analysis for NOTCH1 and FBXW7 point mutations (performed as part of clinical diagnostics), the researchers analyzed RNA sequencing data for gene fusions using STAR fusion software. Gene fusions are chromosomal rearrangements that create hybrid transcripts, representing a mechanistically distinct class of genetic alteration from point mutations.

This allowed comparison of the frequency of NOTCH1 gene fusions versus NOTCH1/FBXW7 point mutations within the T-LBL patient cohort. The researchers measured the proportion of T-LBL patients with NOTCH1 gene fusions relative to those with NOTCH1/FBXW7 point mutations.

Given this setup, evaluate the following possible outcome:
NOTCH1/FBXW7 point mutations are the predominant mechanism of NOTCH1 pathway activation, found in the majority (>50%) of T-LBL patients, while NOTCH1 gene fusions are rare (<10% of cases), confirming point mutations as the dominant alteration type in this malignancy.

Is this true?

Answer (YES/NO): NO